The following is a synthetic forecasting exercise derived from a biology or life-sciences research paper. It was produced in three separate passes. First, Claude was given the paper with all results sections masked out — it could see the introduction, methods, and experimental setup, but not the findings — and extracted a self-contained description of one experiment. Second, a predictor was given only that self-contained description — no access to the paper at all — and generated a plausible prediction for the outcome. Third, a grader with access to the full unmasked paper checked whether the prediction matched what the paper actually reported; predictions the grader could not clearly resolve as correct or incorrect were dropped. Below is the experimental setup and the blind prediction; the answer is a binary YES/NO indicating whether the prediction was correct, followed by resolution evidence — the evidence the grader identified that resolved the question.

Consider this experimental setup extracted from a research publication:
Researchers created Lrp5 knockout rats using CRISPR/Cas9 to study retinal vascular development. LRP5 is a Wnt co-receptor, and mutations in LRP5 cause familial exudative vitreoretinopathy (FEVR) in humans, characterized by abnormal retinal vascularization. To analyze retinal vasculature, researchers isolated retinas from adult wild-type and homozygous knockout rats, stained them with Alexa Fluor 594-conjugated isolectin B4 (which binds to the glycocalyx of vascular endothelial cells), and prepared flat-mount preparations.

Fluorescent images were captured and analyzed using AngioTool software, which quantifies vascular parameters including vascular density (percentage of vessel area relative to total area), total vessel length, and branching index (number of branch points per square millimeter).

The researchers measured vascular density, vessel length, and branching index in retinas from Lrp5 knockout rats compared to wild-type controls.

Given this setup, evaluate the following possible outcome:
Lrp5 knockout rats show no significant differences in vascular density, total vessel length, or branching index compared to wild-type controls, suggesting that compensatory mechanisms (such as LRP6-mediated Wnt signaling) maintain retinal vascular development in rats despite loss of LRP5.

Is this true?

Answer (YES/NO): NO